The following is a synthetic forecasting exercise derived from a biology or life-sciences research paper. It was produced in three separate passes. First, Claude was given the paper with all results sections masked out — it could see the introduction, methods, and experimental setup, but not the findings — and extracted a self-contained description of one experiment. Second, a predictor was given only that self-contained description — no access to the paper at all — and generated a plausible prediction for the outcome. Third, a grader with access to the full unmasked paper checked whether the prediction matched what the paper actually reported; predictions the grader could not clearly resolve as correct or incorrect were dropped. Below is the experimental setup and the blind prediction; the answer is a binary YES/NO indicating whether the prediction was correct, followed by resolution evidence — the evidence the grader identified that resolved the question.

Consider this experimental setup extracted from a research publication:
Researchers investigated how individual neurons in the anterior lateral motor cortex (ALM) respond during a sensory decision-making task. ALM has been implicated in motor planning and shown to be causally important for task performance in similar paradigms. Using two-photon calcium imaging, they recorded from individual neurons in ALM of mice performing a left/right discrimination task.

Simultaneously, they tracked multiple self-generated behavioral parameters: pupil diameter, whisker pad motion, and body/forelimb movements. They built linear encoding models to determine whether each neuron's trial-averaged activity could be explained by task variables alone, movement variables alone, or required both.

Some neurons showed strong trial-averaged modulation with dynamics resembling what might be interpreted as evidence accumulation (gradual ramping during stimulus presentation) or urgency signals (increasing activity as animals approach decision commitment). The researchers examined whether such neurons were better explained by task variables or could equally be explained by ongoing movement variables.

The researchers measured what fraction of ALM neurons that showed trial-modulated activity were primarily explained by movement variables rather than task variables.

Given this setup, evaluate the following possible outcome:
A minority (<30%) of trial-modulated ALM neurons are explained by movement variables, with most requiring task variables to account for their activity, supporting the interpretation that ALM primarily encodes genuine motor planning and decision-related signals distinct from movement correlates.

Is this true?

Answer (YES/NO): NO